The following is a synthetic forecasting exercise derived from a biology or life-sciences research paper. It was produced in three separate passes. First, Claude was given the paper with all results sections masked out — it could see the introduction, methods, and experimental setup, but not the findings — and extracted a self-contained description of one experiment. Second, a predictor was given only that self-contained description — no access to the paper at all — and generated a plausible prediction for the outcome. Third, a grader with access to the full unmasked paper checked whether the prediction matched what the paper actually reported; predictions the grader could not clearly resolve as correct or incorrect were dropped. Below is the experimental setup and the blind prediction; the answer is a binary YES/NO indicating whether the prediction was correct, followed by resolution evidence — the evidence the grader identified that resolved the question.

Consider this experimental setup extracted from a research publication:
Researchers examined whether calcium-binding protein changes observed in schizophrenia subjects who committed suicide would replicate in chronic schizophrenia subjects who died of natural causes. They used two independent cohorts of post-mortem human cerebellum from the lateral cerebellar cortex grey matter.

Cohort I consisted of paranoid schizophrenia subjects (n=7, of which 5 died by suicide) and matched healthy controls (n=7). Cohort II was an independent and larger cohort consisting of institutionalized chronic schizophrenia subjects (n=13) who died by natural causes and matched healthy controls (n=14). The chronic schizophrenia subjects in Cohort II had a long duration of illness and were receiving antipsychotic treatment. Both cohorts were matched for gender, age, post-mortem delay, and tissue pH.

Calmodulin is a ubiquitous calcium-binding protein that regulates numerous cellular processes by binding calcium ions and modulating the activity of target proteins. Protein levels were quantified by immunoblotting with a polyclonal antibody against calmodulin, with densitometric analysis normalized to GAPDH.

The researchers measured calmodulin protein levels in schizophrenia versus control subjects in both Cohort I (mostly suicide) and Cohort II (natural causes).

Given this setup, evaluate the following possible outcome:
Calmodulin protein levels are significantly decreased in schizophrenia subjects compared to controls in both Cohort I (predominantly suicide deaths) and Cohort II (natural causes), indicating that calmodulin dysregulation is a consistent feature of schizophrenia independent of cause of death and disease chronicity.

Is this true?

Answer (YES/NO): NO